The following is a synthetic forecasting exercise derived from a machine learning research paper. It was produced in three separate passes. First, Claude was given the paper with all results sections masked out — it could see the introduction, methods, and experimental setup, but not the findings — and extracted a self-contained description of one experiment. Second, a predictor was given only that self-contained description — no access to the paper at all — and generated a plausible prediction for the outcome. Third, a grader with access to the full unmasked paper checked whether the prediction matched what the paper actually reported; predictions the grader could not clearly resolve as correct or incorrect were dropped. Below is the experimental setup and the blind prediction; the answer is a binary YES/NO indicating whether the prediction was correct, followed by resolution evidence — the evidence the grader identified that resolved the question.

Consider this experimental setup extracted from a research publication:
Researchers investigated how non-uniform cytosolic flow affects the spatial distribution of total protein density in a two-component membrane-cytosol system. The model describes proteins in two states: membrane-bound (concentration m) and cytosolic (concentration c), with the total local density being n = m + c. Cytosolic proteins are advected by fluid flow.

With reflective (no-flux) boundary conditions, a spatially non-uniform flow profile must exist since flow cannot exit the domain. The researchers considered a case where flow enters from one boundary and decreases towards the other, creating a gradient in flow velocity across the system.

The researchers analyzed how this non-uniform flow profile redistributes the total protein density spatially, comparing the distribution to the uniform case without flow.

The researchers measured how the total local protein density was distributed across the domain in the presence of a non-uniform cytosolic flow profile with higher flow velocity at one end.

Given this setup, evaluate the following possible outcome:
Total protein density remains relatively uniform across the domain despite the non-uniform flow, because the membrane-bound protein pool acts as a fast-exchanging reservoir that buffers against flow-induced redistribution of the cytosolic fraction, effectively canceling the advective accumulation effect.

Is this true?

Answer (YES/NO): NO